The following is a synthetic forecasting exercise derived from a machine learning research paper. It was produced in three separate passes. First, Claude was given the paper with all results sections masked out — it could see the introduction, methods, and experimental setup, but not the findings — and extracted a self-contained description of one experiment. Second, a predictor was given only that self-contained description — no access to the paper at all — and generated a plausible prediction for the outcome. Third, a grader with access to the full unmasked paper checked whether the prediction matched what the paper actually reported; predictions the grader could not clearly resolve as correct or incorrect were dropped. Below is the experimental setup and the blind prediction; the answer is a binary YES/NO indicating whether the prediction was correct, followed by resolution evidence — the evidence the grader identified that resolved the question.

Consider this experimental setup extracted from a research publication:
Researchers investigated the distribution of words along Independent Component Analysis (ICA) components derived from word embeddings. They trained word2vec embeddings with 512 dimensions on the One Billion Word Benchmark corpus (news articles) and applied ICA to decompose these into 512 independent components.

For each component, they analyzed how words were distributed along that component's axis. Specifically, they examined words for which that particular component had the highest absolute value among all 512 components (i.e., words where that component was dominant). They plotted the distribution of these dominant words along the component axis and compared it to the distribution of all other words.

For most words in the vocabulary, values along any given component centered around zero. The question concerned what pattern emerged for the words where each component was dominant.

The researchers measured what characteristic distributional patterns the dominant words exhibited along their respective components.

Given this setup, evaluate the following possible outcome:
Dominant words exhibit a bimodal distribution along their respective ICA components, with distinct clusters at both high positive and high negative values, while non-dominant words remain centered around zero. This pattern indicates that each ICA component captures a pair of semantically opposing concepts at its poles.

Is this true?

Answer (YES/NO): NO